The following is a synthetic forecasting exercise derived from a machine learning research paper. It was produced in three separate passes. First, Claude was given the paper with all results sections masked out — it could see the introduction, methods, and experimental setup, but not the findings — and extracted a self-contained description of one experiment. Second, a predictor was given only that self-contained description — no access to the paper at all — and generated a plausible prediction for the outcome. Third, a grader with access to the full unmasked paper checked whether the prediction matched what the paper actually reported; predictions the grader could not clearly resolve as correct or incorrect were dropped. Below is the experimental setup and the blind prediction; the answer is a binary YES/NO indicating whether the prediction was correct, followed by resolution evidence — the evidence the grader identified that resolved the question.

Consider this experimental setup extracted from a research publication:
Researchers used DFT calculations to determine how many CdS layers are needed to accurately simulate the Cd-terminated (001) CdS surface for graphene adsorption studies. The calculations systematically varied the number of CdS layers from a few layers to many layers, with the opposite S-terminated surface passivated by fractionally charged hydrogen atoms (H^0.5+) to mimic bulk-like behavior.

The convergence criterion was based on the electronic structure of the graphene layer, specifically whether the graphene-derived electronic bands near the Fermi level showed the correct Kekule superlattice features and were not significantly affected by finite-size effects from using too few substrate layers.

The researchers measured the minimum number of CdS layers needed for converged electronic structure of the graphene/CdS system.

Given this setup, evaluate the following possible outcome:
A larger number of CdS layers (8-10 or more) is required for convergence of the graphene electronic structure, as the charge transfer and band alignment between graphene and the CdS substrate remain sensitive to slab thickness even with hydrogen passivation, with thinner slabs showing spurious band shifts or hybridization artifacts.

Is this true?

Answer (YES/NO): NO